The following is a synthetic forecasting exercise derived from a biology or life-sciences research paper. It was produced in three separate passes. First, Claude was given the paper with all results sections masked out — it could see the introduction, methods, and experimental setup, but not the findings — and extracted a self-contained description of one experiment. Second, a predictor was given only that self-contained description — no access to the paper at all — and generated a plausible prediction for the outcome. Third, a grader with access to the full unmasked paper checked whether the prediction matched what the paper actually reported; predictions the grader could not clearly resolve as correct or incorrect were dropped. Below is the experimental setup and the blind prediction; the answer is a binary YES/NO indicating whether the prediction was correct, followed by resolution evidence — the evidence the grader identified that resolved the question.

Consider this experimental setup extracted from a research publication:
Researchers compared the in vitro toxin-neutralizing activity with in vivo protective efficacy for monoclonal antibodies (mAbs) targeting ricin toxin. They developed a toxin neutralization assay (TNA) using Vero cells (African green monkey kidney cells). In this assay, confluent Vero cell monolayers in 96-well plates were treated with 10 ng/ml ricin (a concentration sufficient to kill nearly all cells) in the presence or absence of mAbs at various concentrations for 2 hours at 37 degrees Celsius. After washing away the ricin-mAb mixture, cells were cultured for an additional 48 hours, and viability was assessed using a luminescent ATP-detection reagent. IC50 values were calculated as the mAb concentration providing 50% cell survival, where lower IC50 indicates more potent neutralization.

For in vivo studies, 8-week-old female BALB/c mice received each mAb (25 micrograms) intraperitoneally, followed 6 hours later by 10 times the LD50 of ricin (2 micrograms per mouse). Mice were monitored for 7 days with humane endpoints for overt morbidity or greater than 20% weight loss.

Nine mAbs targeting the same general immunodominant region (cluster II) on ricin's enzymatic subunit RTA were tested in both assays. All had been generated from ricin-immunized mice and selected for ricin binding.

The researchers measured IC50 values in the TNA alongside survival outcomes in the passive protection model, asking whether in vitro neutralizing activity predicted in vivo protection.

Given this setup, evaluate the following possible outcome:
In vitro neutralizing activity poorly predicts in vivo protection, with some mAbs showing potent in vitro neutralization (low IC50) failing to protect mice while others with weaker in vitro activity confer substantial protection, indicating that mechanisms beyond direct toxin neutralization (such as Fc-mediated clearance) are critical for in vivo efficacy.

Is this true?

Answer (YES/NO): NO